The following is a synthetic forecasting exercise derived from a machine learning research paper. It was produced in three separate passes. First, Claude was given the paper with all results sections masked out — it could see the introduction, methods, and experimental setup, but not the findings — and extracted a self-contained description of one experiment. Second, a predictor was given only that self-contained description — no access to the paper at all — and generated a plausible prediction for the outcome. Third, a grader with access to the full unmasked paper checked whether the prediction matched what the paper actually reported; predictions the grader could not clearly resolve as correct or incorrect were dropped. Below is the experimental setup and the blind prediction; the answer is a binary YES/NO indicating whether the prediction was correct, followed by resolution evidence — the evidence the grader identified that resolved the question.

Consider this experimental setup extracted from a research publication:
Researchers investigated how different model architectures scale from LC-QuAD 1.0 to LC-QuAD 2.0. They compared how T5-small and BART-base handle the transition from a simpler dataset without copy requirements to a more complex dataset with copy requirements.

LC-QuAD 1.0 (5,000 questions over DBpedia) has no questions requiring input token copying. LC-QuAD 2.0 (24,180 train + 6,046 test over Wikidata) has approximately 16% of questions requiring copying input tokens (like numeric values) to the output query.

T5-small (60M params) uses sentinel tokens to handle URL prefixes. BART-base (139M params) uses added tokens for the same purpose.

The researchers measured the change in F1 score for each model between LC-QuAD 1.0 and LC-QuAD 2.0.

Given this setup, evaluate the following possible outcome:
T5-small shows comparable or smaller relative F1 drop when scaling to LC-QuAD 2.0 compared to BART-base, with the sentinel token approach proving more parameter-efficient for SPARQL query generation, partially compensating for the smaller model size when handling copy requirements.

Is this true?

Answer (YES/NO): YES